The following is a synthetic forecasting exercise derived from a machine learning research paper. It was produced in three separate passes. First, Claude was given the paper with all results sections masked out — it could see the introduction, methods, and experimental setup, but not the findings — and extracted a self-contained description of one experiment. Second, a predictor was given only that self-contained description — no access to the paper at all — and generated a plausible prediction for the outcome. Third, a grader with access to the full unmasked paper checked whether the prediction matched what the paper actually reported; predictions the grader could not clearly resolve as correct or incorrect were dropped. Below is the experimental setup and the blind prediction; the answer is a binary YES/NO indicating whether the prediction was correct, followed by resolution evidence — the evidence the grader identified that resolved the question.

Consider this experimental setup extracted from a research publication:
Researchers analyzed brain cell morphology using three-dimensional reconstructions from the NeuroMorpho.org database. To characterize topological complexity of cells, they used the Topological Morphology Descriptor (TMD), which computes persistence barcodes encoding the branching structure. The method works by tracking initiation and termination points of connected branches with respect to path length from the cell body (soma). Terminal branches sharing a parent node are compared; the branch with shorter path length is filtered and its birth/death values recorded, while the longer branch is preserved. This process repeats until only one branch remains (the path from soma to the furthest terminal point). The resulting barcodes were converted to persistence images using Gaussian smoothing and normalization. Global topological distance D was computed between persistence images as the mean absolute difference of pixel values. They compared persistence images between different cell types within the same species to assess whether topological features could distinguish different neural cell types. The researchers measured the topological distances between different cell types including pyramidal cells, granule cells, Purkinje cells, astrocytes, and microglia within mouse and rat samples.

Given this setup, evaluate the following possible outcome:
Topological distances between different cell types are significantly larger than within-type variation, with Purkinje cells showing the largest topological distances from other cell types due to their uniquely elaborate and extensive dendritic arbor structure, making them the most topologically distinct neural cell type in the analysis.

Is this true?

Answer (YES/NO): NO